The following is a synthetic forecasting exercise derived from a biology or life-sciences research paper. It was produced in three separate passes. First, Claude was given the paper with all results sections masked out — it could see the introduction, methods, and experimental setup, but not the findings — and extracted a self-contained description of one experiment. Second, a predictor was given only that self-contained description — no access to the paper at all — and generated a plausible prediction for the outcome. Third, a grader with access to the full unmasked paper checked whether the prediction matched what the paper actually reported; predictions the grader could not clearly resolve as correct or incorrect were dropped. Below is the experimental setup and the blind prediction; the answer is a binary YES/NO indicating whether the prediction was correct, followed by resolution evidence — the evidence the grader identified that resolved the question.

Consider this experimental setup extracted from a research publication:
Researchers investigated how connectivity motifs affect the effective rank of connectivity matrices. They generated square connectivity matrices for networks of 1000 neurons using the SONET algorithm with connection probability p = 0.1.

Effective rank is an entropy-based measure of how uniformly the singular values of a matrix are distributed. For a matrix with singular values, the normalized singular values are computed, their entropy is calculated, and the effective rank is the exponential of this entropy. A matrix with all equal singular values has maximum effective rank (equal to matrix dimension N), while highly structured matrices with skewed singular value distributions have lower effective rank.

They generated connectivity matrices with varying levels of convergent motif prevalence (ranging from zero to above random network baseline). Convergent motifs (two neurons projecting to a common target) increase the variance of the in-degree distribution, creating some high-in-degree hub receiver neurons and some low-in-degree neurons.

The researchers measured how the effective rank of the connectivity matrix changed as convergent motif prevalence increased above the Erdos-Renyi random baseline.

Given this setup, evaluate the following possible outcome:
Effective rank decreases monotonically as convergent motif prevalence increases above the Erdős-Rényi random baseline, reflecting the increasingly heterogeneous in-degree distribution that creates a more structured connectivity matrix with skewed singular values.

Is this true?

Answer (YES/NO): YES